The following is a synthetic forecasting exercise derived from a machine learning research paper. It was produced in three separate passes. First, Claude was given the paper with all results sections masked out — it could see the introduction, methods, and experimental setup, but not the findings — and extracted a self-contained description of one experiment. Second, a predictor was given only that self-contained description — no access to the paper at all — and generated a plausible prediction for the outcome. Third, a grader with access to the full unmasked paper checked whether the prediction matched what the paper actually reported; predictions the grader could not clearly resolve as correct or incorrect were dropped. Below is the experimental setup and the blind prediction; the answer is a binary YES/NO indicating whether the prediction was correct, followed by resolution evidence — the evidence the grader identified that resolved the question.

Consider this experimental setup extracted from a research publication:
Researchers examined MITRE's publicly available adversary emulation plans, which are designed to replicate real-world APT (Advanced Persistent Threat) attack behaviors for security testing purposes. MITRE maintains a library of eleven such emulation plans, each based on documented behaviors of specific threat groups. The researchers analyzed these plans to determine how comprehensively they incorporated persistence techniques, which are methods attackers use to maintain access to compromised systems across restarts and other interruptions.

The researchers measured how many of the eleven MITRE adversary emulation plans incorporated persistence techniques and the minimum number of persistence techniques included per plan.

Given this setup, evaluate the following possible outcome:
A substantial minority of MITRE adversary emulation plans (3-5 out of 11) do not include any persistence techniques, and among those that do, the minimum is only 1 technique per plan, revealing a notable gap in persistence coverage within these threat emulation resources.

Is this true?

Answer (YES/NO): NO